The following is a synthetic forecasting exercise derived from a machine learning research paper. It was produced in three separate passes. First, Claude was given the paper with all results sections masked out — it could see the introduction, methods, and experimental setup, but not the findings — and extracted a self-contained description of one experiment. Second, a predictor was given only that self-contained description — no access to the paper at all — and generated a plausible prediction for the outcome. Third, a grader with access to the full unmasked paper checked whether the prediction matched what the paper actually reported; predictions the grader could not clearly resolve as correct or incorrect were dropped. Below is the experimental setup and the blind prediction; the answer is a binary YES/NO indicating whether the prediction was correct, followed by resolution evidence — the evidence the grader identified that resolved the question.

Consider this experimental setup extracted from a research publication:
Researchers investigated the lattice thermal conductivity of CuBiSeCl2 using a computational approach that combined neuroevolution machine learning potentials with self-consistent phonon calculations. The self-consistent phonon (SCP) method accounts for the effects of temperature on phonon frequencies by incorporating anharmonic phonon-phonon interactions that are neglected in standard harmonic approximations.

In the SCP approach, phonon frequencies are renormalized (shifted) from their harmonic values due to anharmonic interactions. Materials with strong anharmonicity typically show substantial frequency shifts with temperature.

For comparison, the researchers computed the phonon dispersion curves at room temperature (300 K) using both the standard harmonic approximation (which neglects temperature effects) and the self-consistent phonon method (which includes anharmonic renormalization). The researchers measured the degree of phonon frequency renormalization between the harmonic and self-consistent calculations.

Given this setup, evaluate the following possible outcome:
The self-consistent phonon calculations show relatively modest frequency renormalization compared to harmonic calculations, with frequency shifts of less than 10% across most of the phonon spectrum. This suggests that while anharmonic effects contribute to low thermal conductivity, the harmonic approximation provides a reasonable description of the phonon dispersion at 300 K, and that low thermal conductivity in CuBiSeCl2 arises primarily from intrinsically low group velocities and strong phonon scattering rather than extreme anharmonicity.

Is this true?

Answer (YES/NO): NO